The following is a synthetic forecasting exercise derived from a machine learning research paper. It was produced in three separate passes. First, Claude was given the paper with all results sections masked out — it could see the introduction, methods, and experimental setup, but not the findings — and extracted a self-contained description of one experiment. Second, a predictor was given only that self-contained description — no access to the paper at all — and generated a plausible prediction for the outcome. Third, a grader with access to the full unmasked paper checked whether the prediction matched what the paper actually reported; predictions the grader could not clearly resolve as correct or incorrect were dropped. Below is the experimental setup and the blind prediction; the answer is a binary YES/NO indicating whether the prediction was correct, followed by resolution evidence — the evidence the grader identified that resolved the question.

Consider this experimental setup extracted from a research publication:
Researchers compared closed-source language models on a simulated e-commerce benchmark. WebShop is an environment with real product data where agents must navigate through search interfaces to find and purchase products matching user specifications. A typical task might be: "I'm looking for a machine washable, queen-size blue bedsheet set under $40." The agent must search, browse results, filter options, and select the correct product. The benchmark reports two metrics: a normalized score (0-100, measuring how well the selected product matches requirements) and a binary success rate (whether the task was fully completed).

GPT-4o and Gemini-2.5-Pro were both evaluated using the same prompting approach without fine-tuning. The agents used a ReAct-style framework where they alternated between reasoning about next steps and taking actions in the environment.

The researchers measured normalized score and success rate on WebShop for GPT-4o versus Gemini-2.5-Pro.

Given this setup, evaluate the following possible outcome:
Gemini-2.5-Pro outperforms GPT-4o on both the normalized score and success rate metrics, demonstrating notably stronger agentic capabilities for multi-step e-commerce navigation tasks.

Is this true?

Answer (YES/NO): YES